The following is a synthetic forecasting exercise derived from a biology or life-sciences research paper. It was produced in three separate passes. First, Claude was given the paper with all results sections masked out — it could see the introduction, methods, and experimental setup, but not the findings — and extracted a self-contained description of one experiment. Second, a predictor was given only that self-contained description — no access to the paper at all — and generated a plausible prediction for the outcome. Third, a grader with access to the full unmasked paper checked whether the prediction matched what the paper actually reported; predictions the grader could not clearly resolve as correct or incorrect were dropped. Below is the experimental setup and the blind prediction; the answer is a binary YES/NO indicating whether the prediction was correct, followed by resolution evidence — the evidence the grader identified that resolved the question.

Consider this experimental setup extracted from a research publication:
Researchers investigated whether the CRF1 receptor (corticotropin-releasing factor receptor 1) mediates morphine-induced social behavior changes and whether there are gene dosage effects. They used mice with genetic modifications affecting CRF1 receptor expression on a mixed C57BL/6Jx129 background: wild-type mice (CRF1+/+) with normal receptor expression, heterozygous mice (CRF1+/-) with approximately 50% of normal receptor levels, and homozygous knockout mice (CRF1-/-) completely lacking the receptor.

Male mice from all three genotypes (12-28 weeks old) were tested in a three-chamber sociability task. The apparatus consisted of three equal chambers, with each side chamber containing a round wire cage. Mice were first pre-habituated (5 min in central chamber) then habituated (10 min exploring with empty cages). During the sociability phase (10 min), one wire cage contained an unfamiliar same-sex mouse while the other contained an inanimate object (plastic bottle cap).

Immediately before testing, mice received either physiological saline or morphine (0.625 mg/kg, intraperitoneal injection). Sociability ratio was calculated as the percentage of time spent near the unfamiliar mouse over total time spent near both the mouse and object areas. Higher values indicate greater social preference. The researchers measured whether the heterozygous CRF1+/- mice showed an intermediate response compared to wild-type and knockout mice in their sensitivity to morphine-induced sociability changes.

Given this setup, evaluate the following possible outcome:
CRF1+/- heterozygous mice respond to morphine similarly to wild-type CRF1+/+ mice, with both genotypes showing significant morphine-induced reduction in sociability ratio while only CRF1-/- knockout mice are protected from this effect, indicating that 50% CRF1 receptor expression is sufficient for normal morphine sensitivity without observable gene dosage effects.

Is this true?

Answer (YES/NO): NO